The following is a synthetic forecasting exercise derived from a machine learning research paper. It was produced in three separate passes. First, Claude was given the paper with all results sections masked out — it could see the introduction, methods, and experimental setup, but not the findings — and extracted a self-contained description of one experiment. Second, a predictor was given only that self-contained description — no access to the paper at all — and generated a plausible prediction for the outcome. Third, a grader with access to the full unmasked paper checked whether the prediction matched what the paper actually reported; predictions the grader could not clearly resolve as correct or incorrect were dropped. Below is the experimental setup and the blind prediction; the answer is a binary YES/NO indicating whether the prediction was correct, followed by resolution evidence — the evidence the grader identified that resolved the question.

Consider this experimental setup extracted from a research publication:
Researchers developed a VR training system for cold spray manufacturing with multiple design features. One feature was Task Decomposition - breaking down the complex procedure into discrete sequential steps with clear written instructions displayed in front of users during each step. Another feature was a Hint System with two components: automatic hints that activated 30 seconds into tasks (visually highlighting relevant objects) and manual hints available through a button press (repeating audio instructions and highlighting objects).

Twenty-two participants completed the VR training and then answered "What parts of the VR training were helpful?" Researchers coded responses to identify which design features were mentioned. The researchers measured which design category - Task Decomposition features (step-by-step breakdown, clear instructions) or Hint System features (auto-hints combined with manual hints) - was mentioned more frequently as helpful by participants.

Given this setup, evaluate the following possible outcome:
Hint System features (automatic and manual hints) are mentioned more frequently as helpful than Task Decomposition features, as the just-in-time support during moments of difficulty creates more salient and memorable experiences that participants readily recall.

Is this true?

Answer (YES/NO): NO